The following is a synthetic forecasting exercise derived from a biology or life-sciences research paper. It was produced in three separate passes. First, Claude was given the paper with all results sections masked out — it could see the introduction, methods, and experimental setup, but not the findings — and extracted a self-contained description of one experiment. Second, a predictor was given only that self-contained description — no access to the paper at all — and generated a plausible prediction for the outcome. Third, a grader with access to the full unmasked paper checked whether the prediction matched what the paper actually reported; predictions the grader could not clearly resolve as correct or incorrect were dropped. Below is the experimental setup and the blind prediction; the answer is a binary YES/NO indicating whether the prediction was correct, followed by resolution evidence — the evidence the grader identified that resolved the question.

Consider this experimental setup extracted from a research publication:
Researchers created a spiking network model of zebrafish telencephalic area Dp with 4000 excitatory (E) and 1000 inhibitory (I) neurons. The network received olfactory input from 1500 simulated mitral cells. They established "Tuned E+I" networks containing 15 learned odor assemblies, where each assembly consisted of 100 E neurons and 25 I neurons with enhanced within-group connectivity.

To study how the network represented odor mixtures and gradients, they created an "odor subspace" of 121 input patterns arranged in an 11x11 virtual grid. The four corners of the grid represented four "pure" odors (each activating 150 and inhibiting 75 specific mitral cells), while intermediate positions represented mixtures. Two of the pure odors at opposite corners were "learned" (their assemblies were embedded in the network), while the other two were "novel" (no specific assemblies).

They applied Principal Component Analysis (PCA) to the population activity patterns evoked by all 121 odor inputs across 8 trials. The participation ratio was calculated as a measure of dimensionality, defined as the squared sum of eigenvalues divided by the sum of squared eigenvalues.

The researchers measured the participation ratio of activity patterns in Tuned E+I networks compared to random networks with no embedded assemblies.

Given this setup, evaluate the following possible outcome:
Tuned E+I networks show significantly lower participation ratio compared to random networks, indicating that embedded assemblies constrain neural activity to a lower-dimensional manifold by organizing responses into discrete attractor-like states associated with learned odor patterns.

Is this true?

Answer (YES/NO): NO